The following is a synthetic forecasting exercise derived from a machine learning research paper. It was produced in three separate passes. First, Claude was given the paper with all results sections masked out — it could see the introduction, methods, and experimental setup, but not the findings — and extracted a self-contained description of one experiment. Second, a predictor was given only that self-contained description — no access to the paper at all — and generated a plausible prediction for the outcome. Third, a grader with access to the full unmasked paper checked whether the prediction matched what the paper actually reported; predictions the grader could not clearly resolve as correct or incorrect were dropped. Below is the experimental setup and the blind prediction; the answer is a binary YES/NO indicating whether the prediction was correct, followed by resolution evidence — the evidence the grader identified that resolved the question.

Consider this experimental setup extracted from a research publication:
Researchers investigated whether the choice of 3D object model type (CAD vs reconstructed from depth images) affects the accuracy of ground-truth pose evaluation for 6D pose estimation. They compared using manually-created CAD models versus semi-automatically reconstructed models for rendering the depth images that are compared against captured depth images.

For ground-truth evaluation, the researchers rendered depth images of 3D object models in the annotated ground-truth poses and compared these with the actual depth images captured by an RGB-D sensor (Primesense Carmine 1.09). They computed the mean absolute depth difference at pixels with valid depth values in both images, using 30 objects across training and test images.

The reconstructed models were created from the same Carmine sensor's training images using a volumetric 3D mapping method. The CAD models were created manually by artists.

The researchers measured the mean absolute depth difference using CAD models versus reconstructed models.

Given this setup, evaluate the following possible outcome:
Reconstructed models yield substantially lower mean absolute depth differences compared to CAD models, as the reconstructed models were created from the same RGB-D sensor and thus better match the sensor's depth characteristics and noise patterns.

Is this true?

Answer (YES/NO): NO